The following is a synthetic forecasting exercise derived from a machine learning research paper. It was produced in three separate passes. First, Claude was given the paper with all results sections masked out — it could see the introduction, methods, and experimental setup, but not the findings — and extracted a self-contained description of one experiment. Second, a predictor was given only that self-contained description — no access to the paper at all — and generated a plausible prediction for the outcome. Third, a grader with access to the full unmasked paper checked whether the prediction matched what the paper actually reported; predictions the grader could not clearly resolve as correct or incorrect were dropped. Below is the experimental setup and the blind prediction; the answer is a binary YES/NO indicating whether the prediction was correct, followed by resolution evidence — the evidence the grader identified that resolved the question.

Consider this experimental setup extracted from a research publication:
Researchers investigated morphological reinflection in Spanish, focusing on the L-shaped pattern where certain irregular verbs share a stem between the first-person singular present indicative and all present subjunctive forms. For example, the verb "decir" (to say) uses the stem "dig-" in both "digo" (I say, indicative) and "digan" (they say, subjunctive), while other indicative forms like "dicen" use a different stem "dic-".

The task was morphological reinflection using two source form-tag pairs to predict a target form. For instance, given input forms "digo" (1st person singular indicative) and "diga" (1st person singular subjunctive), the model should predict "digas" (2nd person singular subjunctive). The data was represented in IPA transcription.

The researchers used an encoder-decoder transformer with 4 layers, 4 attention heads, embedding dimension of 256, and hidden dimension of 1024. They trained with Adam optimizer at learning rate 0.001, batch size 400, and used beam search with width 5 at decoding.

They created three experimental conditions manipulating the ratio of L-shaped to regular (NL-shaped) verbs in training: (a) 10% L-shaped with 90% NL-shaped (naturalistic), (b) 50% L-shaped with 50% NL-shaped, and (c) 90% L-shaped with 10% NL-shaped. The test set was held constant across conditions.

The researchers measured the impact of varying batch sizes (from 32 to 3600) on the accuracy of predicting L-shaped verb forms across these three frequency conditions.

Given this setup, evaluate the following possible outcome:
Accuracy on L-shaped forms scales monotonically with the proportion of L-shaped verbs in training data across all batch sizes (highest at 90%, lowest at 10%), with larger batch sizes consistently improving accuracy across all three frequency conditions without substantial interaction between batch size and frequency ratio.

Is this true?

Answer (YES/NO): NO